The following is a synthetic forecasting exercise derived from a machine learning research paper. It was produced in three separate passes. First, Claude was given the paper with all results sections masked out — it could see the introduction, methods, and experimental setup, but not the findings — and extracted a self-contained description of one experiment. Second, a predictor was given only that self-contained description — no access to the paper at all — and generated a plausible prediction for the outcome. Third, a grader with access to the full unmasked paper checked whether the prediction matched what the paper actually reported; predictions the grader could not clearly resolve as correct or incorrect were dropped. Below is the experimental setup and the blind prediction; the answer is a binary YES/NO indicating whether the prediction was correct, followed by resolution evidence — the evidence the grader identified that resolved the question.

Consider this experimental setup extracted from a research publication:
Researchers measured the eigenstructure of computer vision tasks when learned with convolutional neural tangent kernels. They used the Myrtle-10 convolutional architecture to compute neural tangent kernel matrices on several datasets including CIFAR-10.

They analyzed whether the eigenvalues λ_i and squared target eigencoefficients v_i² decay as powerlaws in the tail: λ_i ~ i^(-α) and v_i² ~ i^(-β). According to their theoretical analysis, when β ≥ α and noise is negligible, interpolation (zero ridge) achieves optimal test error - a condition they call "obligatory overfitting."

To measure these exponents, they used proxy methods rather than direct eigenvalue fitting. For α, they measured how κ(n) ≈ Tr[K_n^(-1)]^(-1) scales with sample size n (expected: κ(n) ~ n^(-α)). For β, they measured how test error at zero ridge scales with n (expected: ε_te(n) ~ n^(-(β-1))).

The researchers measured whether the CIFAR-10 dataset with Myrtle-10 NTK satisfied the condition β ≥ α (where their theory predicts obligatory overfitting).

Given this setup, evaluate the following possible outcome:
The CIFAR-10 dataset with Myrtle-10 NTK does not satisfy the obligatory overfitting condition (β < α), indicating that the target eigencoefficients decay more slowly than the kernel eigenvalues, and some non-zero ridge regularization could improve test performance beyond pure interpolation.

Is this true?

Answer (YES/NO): NO